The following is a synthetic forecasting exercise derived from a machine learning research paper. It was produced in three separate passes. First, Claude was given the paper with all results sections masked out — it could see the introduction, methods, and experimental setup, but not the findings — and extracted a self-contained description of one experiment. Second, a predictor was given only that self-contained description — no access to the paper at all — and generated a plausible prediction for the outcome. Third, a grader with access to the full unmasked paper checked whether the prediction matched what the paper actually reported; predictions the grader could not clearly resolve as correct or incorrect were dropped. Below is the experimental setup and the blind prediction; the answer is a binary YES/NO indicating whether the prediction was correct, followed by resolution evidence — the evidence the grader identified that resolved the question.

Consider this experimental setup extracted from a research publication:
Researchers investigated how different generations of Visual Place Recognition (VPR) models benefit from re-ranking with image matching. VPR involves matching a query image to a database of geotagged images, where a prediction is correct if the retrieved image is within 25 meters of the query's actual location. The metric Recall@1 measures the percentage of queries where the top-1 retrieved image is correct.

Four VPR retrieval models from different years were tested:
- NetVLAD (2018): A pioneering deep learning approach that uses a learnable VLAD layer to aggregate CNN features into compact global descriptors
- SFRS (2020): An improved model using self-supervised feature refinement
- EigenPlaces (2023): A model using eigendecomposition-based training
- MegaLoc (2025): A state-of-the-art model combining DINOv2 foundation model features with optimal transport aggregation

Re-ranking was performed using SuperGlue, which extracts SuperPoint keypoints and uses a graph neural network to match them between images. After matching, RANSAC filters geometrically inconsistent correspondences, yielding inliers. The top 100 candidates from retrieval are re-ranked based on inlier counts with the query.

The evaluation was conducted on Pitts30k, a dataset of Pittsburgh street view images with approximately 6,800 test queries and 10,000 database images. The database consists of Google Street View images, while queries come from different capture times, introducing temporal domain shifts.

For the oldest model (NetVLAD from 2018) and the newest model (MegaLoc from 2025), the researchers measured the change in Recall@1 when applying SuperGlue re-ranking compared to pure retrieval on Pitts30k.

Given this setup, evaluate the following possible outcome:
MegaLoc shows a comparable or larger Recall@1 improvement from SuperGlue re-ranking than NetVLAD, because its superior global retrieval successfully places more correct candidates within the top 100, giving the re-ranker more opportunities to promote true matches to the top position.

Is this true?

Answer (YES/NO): NO